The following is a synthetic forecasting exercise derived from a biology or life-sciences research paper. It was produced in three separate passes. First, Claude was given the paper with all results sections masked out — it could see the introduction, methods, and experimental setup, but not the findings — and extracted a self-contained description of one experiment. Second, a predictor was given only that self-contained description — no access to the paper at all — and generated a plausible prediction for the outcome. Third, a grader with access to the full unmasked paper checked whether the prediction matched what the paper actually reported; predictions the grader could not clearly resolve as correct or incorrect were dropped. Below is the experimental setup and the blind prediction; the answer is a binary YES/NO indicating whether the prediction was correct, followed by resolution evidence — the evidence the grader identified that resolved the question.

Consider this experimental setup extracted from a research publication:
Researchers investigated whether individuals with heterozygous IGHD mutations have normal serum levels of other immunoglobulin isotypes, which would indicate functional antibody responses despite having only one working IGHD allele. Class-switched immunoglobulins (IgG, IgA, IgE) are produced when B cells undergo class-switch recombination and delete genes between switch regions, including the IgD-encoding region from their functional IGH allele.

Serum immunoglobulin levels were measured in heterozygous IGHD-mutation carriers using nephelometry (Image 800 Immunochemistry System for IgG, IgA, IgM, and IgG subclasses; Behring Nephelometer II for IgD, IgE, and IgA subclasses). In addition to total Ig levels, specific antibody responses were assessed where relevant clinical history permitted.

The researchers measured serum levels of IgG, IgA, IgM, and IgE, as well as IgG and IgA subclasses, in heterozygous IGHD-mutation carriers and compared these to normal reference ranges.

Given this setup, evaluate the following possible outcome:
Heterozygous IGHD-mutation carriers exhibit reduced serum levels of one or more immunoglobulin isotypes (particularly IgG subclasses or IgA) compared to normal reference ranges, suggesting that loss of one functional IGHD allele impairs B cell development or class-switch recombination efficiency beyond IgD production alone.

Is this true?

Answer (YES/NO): NO